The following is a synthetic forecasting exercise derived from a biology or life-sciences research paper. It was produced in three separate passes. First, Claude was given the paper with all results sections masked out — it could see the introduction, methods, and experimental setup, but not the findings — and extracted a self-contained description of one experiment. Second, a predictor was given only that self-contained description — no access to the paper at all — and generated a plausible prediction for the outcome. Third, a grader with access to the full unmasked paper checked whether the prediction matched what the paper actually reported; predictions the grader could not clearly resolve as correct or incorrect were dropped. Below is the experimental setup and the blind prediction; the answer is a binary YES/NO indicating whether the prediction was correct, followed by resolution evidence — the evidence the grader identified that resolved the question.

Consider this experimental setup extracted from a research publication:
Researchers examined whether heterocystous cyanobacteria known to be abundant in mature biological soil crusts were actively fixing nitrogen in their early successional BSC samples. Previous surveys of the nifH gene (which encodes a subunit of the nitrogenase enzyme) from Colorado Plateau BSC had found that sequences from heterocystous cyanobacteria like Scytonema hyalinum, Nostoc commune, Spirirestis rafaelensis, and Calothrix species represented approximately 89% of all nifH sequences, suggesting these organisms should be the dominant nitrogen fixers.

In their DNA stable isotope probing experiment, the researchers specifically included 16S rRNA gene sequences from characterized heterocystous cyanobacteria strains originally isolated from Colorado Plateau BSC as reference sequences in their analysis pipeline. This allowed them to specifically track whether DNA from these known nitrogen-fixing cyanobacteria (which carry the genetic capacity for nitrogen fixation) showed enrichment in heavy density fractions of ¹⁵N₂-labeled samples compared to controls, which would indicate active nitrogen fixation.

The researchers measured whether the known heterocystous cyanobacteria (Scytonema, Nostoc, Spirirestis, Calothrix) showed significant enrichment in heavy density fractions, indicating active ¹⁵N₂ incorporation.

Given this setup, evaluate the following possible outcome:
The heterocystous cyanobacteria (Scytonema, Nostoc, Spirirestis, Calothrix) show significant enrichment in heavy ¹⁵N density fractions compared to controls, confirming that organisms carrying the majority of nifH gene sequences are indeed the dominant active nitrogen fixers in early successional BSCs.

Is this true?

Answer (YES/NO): NO